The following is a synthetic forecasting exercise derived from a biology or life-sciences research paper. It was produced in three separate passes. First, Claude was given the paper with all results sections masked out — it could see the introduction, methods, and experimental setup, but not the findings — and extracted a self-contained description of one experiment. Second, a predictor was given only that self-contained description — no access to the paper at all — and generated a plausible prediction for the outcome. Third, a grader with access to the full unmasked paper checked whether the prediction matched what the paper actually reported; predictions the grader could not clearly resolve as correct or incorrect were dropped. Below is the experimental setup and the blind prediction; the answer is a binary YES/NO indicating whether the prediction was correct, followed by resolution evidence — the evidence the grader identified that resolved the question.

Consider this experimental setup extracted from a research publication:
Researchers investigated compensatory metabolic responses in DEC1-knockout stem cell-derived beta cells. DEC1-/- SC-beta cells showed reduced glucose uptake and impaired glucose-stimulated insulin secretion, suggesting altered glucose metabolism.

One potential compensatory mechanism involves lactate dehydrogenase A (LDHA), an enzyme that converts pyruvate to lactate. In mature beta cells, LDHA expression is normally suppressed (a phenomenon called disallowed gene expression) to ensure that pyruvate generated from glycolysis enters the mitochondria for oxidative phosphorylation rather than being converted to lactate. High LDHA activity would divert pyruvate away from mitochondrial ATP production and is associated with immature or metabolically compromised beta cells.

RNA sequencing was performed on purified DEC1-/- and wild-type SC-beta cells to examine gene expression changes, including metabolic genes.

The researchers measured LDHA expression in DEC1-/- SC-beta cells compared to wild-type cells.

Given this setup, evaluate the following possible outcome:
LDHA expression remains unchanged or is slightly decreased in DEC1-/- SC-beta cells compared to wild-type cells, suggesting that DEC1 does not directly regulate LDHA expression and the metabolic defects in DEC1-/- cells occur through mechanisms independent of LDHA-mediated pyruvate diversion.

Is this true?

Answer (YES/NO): NO